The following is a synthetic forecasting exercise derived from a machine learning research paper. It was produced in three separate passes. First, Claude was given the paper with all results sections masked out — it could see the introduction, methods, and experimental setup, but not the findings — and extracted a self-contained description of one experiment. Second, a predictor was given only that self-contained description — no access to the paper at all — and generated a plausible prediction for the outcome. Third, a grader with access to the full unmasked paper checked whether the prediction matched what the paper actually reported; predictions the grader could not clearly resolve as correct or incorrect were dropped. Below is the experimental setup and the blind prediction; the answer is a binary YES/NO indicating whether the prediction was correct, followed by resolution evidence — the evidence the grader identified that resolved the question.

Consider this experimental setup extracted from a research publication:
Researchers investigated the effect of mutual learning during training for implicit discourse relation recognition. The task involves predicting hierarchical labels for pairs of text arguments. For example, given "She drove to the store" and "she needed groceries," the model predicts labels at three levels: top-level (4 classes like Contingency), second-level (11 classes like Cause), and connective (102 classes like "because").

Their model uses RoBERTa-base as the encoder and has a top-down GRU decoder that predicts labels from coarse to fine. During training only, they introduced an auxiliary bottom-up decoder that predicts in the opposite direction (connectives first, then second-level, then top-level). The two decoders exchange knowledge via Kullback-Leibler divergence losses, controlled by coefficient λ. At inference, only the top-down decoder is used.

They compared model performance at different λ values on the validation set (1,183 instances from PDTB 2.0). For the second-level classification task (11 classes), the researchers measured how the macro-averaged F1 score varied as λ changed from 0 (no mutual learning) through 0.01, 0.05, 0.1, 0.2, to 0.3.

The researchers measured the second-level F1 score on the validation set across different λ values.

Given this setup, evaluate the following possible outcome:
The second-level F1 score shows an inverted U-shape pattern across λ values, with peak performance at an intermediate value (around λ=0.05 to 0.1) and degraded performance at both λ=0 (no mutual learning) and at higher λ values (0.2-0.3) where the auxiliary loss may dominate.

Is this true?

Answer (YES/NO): NO